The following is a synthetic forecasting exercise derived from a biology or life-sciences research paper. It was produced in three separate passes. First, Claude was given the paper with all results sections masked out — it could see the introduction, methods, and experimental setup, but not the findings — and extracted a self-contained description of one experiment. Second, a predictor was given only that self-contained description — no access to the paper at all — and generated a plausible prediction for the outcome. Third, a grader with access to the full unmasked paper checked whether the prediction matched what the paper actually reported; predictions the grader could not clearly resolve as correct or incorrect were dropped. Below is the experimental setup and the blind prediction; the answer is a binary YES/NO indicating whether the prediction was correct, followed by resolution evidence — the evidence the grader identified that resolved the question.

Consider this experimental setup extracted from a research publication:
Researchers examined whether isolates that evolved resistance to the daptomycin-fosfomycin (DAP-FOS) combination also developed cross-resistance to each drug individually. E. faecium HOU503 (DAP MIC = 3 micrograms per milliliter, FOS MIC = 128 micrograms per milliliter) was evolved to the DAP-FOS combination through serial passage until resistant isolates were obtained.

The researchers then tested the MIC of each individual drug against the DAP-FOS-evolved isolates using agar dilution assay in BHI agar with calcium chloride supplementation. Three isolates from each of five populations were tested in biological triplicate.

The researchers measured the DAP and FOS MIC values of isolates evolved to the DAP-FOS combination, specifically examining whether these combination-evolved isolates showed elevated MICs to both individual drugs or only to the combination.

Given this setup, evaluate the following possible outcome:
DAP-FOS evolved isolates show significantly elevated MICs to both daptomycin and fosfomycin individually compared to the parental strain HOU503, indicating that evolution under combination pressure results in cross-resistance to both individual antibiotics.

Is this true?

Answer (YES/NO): NO